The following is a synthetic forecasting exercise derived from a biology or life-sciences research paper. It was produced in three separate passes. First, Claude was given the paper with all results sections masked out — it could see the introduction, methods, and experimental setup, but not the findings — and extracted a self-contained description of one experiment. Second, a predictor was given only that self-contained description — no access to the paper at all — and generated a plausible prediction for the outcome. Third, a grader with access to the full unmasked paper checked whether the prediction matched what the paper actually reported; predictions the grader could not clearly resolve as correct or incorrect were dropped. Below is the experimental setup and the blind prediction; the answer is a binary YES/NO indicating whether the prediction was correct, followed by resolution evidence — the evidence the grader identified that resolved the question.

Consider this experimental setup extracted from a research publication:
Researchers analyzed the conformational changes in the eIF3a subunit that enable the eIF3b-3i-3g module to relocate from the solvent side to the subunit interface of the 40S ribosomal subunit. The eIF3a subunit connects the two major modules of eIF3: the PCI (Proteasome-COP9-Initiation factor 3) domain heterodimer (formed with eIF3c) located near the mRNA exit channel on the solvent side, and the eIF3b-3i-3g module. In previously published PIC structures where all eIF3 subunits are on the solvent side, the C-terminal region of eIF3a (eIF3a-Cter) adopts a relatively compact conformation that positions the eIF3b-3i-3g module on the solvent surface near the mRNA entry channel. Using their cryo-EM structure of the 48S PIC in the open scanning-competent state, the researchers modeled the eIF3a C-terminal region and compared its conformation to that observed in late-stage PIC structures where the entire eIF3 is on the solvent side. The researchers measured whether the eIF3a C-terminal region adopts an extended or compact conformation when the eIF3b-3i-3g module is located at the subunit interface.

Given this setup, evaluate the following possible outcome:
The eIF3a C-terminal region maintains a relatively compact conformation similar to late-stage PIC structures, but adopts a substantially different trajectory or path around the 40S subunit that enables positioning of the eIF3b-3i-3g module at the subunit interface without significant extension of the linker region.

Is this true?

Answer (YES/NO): NO